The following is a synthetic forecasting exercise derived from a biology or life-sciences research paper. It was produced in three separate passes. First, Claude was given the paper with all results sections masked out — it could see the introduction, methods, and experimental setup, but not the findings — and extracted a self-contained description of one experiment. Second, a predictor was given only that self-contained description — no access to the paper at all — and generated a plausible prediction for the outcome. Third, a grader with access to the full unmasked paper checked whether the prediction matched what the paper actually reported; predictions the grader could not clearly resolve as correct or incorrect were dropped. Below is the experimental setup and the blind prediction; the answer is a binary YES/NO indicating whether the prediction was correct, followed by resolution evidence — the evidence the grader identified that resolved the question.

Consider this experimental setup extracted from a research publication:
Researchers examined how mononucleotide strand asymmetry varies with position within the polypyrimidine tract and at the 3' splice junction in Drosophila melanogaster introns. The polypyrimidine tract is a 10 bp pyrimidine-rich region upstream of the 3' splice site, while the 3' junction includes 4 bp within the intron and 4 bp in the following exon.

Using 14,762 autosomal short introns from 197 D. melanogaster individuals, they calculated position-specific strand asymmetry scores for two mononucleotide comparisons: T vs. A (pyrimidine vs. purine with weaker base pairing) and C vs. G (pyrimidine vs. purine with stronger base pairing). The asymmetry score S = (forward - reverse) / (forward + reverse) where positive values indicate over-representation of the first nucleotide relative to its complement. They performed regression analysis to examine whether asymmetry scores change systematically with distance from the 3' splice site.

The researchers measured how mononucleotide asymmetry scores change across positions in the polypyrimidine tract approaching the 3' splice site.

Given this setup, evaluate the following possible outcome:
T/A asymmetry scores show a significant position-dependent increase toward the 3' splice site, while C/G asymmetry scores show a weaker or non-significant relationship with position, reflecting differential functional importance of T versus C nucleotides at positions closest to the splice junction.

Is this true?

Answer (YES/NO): NO